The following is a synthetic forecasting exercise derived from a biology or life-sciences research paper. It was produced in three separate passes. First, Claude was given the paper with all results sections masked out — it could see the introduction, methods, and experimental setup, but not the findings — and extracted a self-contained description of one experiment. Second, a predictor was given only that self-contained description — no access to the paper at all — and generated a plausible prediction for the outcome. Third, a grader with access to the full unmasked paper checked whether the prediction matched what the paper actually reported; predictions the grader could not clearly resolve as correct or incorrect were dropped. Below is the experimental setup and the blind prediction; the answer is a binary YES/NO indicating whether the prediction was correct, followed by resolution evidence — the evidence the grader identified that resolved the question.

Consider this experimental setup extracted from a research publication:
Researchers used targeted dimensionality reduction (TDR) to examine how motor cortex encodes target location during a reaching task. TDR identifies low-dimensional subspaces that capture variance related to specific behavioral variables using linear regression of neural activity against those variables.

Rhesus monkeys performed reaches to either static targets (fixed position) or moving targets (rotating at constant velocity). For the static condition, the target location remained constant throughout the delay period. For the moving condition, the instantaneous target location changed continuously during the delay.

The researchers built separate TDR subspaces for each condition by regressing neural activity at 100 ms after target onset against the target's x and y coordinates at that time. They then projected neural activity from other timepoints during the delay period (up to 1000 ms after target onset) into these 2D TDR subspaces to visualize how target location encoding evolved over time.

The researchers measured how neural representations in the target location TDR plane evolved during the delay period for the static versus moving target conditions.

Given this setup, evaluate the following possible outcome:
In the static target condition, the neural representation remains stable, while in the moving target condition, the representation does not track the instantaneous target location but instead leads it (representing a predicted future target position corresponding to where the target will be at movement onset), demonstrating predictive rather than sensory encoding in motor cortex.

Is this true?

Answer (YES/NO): YES